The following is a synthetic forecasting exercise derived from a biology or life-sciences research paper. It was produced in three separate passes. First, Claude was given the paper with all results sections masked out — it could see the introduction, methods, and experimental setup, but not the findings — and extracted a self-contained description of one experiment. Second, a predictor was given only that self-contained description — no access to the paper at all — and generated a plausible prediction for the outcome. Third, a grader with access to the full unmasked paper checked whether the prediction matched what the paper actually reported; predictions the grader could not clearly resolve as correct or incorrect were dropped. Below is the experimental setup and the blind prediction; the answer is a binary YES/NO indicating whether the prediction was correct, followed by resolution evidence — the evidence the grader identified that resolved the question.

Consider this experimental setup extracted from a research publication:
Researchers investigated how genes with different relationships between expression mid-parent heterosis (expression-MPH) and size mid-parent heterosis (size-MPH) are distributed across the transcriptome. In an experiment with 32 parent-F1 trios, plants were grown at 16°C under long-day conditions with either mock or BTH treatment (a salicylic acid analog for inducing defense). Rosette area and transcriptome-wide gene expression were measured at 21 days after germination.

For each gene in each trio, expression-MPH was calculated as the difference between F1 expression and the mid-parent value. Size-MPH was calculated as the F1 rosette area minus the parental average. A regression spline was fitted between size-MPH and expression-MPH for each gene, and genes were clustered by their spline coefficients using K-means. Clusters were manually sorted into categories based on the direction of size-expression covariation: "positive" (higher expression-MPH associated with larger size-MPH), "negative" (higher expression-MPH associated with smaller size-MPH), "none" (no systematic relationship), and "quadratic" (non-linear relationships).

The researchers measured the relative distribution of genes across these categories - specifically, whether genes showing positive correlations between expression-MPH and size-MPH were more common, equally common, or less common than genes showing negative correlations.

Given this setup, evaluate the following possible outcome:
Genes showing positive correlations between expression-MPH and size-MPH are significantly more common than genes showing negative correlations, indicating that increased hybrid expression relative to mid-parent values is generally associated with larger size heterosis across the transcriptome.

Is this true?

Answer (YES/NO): NO